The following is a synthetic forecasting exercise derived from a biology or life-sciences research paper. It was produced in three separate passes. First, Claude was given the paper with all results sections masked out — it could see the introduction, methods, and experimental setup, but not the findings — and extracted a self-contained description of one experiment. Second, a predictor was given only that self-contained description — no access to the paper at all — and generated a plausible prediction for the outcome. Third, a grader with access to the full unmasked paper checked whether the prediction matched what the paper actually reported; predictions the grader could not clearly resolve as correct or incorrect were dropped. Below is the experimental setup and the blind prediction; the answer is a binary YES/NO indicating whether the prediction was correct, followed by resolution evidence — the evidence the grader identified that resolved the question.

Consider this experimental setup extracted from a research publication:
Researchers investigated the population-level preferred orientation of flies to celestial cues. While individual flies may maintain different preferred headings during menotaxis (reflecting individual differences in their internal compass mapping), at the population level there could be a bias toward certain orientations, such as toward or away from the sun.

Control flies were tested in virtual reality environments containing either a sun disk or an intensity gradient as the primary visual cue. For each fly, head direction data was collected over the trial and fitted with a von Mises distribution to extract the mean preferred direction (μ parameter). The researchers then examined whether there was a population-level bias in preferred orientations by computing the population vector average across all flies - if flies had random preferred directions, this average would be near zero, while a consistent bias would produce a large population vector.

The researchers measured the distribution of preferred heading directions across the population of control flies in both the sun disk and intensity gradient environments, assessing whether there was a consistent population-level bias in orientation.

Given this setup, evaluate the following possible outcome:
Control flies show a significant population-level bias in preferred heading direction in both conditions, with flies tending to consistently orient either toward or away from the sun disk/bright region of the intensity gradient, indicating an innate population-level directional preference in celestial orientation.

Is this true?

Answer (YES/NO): NO